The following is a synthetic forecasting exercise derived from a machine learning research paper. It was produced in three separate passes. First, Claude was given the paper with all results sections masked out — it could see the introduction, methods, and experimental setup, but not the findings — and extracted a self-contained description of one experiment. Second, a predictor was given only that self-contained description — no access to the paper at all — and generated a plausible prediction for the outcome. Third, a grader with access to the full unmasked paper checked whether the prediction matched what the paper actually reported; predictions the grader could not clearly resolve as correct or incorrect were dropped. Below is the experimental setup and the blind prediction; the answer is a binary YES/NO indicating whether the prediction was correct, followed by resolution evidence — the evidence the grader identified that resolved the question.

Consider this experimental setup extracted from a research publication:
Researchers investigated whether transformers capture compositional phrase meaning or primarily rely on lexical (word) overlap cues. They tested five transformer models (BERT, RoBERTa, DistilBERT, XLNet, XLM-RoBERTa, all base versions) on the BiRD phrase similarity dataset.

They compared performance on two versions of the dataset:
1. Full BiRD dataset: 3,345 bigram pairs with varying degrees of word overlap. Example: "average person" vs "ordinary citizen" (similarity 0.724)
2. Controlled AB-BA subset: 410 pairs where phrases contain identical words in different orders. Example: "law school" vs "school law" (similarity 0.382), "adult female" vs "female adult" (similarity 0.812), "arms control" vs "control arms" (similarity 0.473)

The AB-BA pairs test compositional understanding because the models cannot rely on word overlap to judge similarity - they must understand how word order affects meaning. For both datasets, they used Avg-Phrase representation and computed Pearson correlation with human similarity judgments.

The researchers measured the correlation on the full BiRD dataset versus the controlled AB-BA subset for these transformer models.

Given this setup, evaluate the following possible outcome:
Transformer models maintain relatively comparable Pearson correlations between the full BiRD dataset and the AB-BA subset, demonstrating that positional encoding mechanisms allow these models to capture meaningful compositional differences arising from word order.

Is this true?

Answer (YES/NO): NO